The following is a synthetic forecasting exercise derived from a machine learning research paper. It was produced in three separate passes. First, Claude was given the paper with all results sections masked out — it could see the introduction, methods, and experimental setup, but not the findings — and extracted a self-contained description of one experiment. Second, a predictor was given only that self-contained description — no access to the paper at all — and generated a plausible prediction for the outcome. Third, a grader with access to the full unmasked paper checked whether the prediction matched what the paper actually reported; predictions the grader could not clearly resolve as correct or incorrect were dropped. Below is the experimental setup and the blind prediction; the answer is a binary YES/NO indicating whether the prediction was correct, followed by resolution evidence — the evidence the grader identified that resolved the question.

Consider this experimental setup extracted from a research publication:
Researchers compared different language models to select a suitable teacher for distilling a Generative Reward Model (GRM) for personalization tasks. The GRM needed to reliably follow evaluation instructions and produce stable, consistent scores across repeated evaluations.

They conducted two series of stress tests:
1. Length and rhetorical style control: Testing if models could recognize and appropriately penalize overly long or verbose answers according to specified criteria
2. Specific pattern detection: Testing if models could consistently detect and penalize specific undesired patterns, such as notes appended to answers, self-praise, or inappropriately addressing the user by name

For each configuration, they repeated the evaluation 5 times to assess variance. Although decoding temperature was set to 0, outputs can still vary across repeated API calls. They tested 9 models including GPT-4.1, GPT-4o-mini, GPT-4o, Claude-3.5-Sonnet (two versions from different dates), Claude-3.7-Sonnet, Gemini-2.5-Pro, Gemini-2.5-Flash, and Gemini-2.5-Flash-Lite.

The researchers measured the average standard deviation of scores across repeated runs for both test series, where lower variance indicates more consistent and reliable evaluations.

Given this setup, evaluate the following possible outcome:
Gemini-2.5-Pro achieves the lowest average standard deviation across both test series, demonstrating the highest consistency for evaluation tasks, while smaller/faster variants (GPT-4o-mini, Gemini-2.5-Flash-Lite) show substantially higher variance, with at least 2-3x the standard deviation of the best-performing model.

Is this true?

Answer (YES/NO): NO